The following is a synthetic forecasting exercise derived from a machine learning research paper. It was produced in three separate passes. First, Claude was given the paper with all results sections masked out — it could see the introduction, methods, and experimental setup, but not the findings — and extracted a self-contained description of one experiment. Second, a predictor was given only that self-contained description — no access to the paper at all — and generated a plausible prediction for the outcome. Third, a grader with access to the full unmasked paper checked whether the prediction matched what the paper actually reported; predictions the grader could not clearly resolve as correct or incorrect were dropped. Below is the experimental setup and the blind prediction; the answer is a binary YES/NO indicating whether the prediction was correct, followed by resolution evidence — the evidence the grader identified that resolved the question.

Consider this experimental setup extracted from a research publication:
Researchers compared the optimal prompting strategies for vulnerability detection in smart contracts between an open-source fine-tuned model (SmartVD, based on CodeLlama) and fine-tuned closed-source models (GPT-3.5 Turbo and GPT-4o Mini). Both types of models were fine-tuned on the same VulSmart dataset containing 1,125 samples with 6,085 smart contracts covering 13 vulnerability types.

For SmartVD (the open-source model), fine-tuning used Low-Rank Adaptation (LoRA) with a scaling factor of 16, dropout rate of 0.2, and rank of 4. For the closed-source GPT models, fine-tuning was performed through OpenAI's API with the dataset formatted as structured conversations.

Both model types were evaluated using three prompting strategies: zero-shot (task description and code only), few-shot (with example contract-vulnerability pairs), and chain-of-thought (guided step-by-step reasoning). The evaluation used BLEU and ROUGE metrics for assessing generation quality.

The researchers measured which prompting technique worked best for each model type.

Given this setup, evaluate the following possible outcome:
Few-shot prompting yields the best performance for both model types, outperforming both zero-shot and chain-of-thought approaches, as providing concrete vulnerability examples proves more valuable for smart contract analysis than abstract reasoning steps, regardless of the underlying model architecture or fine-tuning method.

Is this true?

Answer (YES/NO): NO